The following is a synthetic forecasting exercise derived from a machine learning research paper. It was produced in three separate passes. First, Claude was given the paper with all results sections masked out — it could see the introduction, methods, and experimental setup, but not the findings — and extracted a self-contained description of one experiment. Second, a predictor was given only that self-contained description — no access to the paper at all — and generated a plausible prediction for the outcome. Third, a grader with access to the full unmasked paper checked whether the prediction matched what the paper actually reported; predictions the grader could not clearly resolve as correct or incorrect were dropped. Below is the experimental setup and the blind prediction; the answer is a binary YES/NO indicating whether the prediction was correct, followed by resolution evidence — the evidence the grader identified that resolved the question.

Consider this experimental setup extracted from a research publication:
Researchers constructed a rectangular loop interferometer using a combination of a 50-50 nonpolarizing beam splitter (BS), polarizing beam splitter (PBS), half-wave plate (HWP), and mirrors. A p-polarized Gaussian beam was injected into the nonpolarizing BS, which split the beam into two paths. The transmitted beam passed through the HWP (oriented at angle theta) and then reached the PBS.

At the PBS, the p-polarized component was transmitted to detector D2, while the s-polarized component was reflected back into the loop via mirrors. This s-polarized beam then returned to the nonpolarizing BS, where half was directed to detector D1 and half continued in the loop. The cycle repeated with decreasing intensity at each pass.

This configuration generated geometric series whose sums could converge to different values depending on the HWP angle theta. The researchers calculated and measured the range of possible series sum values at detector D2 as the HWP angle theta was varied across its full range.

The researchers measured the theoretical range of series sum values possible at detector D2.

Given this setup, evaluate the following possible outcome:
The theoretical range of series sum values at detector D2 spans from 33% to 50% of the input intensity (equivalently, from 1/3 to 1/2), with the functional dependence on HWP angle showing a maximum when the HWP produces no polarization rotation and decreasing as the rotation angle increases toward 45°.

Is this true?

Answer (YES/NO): NO